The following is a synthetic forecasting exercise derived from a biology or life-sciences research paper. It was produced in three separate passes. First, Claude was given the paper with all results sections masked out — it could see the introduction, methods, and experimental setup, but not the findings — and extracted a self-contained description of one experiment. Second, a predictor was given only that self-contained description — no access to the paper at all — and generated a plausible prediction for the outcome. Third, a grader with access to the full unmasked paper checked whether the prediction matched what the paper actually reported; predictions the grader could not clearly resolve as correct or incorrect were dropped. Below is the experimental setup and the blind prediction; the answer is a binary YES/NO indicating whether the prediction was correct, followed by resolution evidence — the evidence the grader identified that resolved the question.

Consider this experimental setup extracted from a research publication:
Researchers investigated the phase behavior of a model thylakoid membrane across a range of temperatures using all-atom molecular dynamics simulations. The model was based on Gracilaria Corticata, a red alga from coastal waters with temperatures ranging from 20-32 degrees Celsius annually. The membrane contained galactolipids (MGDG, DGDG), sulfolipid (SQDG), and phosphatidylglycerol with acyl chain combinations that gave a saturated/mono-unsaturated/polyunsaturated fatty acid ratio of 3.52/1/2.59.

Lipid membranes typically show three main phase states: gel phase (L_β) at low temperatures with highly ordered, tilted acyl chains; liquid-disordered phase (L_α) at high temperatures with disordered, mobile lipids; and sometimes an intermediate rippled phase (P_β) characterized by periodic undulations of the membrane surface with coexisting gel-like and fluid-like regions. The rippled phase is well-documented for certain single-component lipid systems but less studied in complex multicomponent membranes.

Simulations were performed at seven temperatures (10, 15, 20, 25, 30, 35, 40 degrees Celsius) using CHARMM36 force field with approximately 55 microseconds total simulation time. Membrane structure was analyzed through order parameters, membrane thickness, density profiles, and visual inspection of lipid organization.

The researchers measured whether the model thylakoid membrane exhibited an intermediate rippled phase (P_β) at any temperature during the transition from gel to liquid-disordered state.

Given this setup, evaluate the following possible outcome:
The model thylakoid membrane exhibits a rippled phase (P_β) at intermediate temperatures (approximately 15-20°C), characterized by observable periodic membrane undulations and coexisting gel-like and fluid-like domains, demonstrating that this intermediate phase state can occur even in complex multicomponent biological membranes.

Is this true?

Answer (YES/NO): NO